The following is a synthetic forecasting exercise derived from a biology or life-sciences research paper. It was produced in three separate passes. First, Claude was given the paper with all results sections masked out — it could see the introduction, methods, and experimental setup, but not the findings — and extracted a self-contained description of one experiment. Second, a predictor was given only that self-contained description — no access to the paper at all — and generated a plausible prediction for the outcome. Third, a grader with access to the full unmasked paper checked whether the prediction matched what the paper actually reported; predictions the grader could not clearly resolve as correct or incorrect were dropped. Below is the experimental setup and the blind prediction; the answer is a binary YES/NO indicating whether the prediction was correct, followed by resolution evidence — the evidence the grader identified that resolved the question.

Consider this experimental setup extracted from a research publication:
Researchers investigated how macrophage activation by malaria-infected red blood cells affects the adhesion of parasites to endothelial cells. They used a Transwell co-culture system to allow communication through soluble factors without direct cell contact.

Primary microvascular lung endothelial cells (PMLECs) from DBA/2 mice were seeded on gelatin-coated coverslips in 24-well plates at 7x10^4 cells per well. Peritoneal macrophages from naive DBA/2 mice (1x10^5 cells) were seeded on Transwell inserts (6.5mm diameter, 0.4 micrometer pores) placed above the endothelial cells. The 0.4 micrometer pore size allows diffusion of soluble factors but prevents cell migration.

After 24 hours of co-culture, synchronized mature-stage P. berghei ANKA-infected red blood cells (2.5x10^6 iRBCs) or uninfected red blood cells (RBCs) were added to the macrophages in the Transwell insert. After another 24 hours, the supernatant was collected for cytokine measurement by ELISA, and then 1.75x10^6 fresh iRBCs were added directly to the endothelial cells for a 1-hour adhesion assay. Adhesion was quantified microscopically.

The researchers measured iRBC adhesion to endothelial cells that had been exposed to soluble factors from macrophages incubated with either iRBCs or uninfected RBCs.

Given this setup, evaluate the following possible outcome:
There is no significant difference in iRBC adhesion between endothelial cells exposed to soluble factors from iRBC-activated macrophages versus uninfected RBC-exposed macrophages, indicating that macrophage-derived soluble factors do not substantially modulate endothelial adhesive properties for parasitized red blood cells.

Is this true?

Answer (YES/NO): NO